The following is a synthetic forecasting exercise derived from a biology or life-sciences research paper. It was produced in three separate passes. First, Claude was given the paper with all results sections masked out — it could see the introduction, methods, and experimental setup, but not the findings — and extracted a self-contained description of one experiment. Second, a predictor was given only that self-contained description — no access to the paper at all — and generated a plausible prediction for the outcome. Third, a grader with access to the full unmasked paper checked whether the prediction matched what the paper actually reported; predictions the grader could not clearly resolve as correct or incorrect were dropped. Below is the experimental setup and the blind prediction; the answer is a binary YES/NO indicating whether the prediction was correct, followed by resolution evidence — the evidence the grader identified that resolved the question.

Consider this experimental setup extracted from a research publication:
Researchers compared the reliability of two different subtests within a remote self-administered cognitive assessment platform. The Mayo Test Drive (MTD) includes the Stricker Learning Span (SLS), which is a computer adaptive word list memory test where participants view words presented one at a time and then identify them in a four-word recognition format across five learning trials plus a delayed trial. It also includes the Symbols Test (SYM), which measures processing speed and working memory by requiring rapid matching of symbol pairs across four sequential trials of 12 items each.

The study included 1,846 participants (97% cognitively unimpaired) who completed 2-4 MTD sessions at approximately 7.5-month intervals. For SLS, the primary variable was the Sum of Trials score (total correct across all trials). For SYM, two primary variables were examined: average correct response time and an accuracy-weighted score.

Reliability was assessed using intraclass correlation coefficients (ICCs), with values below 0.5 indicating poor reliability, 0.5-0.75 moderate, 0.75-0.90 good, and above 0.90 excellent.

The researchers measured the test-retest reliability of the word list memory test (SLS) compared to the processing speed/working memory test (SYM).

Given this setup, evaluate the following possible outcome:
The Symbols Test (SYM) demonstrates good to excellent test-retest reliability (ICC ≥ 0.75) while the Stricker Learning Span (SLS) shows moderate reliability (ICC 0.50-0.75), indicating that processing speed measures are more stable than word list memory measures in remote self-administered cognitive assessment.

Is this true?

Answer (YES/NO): NO